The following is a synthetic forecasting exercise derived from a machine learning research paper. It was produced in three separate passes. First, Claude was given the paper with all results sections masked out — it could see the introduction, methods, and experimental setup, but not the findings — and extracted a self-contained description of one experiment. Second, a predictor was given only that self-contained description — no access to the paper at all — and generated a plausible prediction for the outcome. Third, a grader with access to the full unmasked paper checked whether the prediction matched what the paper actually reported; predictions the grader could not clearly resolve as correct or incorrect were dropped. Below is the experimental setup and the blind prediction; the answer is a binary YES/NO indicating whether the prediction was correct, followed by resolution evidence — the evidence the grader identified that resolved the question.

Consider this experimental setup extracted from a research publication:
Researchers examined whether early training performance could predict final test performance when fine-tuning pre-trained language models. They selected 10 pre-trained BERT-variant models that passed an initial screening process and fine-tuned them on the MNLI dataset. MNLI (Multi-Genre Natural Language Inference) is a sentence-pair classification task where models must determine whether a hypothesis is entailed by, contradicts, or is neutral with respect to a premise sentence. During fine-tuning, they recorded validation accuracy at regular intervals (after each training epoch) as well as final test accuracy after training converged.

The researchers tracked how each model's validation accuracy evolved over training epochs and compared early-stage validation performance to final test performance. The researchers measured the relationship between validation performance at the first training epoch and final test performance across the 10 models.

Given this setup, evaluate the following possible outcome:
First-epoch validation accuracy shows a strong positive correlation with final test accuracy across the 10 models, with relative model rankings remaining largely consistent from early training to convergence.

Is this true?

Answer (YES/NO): YES